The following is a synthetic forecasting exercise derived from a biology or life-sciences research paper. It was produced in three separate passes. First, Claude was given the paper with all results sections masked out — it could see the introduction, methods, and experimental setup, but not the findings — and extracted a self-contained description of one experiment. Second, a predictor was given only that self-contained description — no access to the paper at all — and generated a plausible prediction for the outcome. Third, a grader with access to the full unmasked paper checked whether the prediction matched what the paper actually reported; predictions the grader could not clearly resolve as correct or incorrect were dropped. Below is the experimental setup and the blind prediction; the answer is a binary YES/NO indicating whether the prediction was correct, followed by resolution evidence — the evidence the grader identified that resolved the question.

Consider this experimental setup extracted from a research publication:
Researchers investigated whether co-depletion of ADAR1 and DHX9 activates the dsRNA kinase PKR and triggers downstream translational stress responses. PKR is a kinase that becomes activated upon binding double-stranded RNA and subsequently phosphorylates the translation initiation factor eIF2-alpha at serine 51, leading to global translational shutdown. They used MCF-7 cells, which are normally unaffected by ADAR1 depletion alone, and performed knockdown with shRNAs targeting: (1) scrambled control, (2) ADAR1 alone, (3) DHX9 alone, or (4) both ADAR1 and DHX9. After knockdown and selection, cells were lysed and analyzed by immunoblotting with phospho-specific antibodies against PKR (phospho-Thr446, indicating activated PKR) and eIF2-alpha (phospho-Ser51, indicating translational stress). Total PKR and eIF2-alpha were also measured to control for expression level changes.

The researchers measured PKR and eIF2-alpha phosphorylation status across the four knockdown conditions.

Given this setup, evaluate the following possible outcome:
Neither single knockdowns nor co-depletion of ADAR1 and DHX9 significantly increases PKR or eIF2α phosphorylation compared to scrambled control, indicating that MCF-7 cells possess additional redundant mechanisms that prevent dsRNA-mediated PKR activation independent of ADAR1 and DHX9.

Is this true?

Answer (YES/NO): NO